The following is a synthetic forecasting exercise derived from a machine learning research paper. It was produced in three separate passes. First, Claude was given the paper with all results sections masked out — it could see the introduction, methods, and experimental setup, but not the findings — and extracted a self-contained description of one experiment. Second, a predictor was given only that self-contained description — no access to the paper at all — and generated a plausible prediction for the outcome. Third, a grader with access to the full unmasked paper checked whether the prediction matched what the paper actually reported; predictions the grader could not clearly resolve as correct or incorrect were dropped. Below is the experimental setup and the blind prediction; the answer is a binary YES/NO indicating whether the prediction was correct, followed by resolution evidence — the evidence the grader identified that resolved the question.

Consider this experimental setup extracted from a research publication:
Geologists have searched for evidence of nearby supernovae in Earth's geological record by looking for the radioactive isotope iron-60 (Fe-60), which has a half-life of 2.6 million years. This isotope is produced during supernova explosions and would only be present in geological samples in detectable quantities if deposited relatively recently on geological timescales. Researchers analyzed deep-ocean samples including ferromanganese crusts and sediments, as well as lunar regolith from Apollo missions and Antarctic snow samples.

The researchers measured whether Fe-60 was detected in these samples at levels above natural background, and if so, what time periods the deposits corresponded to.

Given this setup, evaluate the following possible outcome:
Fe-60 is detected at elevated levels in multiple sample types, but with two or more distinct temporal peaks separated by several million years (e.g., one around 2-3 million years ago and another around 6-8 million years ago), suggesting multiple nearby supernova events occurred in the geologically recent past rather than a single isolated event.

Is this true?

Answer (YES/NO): YES